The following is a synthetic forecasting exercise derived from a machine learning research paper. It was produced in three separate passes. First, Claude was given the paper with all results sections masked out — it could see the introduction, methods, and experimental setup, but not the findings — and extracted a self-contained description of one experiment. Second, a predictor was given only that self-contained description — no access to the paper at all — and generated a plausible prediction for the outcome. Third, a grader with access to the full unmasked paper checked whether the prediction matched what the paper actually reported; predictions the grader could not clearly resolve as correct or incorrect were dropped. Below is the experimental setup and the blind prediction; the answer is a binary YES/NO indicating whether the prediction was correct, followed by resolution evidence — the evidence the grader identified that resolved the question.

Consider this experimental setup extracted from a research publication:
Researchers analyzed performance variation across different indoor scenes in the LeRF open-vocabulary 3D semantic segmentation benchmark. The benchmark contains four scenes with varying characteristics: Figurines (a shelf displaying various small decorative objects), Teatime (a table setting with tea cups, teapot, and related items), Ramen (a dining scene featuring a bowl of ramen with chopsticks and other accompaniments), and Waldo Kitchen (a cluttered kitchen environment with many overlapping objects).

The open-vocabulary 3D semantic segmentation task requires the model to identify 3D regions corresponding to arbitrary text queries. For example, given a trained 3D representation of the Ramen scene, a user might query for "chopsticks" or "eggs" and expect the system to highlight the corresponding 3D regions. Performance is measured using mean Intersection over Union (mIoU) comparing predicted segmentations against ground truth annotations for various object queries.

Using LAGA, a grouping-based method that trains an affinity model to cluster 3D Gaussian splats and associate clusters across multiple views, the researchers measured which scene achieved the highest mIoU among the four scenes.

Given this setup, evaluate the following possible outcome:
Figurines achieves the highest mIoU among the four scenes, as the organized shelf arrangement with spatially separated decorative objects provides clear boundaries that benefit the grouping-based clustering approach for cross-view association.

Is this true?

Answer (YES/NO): NO